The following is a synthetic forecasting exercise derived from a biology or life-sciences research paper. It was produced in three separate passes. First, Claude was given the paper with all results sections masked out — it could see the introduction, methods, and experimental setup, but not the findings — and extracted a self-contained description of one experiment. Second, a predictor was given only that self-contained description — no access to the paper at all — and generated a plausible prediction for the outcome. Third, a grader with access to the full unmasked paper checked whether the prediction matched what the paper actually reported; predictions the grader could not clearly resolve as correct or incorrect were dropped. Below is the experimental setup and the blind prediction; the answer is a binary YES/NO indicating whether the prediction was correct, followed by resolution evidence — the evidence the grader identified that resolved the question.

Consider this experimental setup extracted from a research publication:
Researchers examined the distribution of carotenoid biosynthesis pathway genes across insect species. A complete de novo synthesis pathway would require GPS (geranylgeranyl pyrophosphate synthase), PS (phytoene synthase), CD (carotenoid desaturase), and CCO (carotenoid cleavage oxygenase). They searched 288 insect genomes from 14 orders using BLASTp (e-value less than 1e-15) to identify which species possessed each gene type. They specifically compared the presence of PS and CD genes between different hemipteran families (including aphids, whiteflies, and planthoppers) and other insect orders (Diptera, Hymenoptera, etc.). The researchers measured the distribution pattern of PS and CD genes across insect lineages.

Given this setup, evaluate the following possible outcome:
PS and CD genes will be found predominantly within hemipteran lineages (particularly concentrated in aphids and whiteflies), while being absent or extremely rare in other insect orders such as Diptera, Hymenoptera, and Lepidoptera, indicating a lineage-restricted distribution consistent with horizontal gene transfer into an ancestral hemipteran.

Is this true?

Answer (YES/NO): NO